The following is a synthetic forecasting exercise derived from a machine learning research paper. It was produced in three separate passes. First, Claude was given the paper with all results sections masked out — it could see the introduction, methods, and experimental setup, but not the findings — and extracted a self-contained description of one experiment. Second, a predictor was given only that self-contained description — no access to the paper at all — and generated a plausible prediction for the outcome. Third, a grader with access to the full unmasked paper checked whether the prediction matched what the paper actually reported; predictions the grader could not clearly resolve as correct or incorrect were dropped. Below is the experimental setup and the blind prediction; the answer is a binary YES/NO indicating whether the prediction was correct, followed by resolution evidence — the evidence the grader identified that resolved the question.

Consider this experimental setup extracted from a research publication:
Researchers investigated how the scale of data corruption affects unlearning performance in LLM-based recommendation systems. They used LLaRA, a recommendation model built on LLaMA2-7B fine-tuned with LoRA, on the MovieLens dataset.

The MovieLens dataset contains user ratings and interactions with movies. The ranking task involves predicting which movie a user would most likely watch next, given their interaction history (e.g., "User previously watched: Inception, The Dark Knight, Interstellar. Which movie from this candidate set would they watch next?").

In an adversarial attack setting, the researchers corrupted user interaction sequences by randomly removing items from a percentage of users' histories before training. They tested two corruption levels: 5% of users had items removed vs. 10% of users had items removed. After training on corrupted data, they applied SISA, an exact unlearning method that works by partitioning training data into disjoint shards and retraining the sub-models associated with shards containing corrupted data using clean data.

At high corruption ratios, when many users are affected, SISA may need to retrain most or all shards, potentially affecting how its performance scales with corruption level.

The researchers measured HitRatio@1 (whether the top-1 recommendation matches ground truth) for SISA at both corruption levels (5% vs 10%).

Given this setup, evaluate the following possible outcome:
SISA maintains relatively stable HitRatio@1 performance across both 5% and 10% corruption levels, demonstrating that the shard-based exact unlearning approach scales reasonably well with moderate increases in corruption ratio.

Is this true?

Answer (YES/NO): YES